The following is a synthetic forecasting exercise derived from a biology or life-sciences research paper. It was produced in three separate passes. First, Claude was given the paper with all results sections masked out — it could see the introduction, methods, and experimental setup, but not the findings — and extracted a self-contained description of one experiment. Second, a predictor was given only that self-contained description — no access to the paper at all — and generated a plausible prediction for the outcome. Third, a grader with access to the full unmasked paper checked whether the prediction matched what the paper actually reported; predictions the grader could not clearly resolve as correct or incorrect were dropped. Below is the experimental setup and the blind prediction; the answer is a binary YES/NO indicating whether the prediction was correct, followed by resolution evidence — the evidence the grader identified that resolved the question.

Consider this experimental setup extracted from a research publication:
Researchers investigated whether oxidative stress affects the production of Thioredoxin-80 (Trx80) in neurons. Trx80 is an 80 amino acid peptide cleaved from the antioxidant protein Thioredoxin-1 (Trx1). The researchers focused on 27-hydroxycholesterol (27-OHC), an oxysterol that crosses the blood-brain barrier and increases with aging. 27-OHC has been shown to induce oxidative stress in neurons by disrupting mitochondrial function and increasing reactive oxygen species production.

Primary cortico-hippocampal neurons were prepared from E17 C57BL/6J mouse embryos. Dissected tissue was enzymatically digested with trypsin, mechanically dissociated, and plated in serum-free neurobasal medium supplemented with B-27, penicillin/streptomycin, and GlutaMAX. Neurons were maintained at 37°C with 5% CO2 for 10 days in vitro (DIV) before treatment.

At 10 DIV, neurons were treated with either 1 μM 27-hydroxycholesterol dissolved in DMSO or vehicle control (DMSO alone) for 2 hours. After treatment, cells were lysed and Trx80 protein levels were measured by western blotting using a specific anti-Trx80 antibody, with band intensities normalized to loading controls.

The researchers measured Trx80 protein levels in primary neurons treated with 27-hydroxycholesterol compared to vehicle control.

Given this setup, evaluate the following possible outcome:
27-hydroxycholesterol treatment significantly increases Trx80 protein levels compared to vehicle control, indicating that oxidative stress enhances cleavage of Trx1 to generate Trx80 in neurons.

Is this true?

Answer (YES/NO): YES